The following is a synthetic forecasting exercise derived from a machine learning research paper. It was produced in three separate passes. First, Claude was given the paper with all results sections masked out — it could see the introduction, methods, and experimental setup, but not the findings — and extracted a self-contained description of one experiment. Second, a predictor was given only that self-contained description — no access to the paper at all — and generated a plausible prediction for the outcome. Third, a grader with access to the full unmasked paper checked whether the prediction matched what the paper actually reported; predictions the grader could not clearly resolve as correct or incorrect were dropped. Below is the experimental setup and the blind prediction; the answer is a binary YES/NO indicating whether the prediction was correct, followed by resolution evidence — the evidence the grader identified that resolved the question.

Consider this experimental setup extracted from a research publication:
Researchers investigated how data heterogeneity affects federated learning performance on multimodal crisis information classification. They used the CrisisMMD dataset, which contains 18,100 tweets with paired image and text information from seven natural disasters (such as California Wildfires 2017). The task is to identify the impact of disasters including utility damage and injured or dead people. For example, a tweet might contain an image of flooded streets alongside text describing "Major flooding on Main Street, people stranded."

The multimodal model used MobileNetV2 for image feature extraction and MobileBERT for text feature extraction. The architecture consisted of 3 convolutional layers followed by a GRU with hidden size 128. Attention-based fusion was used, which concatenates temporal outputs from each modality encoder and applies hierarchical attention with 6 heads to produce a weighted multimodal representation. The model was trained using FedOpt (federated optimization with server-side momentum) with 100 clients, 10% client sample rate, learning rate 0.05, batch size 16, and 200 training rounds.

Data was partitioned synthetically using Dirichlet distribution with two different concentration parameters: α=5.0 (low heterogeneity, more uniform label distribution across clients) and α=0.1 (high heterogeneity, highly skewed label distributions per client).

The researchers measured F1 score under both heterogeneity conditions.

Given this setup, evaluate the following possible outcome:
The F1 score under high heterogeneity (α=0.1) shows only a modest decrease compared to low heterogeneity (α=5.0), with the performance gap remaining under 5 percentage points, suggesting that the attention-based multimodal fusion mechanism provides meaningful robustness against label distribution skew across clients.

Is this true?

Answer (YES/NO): NO